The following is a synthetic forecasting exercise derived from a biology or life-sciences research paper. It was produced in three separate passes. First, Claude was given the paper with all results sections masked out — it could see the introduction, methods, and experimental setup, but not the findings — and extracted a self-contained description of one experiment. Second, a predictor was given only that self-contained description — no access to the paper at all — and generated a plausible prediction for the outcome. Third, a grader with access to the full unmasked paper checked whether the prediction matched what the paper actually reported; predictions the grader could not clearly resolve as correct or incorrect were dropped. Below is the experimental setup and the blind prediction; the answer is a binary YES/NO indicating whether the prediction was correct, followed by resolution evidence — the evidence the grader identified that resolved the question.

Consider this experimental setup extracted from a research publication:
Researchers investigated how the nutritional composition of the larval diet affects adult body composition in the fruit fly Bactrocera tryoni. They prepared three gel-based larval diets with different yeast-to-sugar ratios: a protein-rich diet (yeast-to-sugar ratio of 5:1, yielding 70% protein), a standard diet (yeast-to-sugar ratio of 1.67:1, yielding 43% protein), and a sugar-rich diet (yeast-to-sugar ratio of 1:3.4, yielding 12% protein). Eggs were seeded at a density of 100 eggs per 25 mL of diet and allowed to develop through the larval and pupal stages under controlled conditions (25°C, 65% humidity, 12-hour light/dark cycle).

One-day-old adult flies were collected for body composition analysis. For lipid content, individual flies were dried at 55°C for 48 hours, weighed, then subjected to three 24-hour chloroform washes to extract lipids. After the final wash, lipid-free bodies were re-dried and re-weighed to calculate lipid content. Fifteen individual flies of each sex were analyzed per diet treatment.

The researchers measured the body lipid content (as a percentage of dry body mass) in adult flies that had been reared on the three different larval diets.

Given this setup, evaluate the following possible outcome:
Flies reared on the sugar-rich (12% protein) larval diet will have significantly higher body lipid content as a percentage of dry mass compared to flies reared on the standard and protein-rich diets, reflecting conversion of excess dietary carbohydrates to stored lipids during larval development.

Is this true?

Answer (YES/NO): YES